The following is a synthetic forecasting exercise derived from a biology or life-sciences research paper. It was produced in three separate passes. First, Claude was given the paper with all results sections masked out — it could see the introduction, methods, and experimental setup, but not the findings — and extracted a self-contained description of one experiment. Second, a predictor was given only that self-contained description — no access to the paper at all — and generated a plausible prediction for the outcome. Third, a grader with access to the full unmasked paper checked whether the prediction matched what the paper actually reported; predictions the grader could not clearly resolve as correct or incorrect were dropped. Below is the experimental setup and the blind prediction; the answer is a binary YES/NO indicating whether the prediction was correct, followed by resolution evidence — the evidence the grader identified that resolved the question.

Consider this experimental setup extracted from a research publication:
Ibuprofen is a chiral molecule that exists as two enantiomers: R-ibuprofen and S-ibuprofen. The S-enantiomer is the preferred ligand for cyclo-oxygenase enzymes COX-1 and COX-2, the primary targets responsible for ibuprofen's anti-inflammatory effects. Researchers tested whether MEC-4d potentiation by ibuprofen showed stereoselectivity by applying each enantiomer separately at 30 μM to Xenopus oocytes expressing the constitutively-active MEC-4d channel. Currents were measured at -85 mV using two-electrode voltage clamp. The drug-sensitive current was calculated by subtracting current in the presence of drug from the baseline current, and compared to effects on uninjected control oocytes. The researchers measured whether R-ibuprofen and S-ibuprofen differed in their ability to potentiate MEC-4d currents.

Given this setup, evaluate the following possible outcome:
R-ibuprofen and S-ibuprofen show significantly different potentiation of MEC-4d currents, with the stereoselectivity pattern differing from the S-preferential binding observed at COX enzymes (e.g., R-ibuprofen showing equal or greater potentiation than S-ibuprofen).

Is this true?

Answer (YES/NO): NO